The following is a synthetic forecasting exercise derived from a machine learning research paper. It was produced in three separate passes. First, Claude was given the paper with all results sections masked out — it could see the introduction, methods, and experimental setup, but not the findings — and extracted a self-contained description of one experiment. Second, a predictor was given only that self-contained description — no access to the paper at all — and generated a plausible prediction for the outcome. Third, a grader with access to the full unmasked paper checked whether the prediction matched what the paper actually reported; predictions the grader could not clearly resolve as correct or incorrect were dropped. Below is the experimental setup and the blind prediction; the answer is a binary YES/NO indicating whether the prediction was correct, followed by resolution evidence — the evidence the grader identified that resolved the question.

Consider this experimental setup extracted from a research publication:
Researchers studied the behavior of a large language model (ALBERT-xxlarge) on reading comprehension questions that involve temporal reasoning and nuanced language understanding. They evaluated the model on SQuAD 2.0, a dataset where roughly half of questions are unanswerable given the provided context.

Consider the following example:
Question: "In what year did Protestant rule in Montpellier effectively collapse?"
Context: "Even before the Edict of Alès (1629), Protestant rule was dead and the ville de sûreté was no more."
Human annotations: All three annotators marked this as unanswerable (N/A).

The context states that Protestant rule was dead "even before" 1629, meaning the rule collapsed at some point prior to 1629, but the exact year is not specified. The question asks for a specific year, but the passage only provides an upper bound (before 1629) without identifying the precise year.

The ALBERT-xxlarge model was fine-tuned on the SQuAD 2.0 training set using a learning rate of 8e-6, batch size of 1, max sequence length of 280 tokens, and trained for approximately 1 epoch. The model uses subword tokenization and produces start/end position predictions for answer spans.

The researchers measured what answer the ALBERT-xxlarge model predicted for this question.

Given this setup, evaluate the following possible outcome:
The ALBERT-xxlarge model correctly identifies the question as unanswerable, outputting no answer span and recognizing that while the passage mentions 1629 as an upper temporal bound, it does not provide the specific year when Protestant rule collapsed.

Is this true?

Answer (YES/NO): NO